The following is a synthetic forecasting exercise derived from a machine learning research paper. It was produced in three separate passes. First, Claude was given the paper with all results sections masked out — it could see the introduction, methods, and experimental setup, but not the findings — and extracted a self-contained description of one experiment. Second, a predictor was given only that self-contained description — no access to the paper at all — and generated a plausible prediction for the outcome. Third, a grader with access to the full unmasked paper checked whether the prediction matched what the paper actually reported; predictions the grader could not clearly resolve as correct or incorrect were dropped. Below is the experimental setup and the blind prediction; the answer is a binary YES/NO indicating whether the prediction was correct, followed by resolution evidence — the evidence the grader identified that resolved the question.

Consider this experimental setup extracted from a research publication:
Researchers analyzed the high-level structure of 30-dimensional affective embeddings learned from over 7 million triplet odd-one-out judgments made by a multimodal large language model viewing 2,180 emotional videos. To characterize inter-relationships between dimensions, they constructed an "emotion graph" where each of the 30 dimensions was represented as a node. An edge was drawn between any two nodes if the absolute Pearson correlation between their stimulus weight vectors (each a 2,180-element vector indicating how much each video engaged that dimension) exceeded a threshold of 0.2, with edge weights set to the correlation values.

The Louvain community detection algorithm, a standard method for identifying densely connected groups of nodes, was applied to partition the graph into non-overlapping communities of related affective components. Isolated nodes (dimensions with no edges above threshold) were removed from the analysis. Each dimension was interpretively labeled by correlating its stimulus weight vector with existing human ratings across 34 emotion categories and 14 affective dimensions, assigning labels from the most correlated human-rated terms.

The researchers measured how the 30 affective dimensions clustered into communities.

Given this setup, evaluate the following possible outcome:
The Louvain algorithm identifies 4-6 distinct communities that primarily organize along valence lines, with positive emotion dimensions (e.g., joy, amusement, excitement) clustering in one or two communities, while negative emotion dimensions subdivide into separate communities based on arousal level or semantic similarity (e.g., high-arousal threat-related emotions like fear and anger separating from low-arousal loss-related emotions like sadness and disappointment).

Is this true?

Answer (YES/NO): NO